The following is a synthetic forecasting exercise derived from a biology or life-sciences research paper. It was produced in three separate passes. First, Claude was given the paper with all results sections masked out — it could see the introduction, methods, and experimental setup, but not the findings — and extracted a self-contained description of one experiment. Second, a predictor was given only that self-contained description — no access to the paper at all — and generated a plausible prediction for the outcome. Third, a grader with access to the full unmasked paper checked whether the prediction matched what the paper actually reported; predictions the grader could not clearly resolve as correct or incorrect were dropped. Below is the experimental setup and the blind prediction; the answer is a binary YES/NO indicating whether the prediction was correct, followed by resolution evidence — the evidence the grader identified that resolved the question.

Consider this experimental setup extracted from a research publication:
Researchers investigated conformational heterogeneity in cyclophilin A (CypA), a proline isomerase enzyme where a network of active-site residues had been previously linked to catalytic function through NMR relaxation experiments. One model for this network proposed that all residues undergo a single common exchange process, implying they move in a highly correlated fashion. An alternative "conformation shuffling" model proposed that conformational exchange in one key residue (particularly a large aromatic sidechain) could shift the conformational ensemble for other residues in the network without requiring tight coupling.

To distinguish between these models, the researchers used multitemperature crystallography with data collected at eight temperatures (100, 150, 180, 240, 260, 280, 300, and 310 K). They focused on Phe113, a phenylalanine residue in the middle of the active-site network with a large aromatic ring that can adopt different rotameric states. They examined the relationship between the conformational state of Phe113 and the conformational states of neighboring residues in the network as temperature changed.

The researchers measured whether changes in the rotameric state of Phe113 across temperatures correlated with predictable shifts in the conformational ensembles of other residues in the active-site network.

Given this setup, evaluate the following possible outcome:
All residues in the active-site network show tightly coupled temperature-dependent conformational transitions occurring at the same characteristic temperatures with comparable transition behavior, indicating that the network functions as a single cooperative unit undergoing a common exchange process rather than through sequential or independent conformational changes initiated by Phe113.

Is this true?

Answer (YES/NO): NO